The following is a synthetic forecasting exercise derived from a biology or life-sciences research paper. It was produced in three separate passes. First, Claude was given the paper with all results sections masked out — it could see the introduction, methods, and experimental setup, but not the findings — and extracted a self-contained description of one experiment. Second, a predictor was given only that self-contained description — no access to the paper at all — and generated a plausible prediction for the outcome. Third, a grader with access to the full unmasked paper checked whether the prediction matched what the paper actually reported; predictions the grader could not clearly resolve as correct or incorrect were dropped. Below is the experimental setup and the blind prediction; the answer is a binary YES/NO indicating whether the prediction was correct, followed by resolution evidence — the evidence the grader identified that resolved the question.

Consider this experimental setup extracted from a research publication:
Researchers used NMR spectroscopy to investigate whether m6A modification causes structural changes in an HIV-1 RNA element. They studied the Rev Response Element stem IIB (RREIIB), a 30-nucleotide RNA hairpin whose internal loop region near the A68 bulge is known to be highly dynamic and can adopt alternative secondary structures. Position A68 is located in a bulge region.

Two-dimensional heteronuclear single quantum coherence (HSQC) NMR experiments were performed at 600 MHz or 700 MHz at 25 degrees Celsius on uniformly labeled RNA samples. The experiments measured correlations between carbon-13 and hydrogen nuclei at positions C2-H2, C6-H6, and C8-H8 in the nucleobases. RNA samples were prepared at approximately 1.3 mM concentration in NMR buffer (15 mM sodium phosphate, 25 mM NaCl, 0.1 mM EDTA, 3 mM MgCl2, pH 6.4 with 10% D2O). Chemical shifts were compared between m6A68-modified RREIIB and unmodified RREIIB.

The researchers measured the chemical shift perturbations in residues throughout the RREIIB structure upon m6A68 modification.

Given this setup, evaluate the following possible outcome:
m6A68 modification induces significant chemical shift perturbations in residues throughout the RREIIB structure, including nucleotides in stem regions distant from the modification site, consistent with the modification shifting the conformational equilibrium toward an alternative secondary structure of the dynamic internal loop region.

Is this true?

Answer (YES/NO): NO